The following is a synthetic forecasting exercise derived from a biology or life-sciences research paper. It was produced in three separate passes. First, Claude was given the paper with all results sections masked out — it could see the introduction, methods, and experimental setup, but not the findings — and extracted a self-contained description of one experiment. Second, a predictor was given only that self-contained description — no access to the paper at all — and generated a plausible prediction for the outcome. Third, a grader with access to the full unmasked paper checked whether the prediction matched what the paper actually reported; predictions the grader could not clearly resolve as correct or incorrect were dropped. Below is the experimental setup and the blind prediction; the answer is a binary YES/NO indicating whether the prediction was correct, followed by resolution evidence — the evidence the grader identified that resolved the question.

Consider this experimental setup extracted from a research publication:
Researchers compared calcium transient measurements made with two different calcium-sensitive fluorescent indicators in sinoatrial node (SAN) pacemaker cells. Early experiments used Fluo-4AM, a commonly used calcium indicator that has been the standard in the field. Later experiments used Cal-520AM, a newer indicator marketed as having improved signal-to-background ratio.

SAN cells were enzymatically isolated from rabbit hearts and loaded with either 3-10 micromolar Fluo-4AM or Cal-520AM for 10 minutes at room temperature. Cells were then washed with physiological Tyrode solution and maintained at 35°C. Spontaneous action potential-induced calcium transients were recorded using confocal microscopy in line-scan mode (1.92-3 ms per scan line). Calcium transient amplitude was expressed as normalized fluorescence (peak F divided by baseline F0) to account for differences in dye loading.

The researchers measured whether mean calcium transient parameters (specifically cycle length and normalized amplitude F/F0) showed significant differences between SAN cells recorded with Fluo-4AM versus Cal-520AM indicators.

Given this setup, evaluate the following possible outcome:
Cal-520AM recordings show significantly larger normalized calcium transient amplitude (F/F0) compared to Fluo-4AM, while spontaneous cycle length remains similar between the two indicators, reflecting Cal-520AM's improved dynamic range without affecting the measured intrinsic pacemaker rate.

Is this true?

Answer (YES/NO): NO